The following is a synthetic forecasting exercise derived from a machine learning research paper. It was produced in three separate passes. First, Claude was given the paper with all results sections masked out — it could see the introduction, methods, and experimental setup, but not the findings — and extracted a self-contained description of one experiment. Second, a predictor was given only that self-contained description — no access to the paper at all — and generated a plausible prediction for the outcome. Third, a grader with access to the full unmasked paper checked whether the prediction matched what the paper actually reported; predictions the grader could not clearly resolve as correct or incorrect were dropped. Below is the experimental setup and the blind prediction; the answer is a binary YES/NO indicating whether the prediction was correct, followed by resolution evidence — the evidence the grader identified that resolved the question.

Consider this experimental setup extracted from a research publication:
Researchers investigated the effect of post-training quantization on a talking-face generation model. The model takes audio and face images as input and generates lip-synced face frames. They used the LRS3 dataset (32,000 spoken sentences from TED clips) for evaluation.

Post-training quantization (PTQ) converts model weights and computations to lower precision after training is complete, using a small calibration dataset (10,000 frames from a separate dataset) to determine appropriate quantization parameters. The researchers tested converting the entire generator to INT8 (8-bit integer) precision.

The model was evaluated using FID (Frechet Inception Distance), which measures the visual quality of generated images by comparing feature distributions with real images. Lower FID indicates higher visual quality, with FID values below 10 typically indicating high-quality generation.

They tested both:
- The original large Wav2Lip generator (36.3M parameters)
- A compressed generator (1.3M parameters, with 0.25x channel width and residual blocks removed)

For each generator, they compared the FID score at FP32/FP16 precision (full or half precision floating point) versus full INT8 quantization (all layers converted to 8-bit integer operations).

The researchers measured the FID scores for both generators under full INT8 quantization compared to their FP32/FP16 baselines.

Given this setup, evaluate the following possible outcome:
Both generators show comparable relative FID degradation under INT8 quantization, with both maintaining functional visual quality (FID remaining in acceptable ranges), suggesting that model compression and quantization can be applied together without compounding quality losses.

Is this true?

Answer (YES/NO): NO